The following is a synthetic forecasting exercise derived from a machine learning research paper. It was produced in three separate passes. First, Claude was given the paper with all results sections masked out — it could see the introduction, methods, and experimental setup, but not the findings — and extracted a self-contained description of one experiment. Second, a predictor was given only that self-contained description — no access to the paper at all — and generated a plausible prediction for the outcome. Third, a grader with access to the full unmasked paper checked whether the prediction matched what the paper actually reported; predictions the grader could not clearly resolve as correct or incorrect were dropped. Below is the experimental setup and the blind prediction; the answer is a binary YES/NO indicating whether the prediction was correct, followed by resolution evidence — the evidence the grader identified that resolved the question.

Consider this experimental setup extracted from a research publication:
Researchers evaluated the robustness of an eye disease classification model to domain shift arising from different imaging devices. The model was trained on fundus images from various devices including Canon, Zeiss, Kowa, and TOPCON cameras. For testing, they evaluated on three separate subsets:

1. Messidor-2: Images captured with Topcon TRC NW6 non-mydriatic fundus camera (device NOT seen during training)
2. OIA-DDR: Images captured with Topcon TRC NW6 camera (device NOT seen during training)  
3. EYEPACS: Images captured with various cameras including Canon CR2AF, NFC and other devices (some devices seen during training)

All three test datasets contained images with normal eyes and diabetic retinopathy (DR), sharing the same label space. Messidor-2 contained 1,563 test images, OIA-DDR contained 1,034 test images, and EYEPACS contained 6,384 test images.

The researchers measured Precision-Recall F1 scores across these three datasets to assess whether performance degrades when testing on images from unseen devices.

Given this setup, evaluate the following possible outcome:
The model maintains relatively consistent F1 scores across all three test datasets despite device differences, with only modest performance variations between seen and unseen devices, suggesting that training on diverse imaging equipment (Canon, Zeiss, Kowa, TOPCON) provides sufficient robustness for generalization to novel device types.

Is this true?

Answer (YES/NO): YES